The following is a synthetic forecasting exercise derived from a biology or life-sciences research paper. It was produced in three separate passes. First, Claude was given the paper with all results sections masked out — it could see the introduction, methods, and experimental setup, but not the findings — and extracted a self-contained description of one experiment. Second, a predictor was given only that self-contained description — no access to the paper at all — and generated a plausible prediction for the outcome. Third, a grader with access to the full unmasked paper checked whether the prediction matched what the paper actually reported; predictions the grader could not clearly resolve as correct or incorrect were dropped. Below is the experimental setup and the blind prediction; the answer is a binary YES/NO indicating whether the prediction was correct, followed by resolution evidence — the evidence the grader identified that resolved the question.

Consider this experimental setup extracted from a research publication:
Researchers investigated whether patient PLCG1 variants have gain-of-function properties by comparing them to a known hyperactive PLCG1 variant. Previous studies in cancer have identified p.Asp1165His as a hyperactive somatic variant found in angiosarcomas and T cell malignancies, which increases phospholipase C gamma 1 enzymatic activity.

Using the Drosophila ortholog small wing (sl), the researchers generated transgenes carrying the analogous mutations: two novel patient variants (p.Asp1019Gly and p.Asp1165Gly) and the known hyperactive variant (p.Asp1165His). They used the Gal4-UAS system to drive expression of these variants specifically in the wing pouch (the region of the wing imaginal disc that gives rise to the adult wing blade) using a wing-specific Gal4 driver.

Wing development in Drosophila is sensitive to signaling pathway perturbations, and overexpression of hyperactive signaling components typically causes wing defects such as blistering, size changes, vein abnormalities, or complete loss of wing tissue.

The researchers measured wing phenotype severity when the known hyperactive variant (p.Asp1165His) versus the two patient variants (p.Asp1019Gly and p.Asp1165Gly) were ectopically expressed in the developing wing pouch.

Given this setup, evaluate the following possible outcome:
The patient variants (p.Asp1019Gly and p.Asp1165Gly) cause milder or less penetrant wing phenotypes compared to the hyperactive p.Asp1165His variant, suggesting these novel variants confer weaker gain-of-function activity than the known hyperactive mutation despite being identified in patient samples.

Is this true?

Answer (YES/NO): YES